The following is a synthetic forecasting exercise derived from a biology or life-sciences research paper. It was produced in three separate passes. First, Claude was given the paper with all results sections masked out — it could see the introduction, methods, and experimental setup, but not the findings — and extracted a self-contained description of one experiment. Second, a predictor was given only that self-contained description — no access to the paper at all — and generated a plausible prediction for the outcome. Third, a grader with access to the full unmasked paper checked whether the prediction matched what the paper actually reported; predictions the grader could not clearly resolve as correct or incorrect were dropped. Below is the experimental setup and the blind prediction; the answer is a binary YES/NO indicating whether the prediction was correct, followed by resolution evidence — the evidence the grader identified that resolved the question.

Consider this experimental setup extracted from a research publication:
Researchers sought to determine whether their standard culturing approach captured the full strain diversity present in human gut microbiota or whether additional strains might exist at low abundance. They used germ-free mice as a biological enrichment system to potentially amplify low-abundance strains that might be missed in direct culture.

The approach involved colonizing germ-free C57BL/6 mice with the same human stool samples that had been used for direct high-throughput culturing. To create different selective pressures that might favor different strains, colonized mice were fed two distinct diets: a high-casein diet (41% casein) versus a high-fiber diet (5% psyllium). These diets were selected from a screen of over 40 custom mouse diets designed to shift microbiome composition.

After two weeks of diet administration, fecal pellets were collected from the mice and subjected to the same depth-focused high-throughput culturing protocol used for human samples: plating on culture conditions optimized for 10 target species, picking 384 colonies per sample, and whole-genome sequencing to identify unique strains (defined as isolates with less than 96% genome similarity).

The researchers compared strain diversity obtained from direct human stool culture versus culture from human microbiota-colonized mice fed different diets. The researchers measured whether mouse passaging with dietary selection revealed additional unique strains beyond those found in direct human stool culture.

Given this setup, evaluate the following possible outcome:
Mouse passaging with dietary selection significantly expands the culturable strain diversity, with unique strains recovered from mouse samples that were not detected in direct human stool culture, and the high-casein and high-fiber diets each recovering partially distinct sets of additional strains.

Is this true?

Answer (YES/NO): NO